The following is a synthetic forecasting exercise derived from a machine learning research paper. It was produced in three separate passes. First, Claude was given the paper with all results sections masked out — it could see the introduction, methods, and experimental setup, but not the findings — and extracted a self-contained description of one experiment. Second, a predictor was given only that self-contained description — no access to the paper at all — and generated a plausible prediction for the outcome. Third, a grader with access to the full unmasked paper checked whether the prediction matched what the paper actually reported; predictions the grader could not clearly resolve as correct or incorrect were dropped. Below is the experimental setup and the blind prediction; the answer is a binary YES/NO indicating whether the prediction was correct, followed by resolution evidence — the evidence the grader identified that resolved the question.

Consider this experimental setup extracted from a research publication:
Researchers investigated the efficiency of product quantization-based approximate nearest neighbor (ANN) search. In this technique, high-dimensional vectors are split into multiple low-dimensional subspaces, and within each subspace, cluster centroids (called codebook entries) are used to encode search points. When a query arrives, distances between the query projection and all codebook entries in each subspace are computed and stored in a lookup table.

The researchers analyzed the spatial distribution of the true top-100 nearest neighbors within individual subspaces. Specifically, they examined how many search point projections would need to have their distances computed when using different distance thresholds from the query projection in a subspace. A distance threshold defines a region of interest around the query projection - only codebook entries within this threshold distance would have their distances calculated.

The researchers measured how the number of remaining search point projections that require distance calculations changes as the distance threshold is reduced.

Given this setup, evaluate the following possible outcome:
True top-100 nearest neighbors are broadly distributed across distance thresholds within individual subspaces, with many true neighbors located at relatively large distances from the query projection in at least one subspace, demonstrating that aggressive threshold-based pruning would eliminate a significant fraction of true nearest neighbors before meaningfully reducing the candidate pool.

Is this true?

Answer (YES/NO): NO